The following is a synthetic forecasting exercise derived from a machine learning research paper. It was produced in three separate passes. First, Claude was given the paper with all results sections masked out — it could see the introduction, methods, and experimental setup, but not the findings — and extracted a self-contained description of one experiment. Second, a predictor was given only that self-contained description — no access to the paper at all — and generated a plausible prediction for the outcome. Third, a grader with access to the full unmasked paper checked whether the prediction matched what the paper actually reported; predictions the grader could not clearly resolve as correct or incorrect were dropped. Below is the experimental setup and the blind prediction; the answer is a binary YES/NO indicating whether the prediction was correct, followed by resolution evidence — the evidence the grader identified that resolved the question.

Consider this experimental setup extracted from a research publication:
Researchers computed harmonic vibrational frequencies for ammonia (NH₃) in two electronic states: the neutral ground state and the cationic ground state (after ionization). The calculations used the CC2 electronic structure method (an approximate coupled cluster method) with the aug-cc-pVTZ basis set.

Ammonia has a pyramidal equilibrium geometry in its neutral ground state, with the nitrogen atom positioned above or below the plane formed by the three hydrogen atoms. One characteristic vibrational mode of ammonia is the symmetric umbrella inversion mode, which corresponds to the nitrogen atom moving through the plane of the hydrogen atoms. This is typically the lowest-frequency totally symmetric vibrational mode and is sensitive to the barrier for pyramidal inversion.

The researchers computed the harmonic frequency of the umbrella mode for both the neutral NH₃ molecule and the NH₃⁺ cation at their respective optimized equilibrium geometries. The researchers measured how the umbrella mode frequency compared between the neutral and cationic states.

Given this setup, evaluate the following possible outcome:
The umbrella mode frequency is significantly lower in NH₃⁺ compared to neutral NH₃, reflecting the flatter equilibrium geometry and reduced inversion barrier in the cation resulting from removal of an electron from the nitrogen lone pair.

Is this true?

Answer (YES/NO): YES